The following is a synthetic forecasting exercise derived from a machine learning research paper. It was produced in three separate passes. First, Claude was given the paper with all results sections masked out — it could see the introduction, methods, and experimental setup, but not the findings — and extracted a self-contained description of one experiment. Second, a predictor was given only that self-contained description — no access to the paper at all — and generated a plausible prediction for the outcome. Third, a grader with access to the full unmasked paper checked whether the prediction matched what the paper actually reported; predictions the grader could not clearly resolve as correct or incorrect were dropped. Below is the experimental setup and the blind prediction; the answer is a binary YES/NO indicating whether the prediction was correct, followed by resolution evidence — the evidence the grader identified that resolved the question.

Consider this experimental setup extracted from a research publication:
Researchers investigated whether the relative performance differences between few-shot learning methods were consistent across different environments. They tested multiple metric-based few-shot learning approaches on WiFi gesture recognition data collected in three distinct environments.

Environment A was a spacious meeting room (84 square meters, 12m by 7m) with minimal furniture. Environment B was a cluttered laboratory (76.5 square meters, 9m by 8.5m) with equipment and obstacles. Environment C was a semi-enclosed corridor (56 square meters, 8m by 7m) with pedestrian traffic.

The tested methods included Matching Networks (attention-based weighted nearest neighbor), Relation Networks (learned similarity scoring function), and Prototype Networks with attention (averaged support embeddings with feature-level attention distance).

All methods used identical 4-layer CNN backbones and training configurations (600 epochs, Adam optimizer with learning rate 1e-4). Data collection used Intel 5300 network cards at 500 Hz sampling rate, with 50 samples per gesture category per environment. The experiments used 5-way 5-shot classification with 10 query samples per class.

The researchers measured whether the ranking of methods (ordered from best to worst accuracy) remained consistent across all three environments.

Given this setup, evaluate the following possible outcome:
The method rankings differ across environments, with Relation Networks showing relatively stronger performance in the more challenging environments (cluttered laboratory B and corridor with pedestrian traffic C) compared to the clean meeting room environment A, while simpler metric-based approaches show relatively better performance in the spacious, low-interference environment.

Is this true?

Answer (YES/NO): NO